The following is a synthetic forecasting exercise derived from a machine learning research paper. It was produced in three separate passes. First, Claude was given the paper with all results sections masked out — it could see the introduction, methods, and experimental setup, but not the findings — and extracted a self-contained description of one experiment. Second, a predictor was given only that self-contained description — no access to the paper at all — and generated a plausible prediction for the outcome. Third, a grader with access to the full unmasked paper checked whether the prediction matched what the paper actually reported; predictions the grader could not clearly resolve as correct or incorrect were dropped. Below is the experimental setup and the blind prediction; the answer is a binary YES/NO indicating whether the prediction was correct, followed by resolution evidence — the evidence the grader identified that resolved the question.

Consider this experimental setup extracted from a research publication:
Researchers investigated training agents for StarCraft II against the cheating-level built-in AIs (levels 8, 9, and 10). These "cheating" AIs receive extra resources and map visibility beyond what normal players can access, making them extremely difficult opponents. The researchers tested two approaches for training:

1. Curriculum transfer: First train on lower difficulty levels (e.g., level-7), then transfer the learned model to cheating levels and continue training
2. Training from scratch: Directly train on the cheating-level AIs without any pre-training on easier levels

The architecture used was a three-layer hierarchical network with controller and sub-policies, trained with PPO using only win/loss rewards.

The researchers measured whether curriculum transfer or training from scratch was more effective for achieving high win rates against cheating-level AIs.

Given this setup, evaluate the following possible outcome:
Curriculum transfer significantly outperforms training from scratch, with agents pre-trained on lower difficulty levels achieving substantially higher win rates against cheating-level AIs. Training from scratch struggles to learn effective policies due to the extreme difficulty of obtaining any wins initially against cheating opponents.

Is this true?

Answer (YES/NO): NO